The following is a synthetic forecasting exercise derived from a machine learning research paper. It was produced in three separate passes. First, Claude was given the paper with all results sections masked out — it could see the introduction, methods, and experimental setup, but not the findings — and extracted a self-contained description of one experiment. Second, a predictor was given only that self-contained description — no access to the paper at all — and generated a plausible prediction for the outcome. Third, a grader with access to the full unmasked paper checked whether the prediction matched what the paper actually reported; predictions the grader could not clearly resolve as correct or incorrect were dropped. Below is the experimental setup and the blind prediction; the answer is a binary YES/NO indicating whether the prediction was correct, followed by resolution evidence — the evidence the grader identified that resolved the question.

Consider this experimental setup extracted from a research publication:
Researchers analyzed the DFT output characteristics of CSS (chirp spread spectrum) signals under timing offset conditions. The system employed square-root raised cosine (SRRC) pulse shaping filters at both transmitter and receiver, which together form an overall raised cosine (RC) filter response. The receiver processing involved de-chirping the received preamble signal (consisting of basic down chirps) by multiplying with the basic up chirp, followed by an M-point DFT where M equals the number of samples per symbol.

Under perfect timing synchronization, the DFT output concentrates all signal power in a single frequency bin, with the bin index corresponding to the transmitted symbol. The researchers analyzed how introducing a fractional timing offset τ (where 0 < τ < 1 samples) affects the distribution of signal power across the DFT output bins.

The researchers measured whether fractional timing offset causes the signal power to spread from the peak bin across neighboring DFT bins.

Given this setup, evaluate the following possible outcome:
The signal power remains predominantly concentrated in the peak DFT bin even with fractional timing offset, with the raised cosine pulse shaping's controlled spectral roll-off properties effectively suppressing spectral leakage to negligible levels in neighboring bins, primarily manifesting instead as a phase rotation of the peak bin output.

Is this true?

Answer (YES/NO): NO